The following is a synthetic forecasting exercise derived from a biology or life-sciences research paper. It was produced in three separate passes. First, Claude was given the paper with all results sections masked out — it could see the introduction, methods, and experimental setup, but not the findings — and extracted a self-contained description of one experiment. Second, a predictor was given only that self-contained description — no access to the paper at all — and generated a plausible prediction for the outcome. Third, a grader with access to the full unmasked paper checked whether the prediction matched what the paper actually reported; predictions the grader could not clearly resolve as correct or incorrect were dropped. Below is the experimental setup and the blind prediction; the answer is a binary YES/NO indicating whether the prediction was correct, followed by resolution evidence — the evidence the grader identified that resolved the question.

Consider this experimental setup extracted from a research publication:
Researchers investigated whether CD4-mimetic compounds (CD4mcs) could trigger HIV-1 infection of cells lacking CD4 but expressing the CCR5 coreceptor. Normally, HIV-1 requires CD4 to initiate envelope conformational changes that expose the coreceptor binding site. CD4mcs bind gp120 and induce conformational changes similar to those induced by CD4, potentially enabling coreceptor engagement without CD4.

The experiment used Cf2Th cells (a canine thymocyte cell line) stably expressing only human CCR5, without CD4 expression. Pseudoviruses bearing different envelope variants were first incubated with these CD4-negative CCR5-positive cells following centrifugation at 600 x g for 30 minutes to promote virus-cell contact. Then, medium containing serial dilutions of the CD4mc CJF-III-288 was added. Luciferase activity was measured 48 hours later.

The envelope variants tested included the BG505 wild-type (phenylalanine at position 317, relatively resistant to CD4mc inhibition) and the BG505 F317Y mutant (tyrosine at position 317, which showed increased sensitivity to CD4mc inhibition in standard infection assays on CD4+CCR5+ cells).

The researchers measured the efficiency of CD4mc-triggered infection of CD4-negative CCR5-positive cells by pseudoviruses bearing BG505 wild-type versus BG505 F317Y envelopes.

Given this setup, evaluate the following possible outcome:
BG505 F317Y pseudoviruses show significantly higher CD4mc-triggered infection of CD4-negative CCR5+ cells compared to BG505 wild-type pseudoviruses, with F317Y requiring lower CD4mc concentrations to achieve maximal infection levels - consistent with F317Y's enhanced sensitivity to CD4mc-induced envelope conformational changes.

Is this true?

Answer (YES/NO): YES